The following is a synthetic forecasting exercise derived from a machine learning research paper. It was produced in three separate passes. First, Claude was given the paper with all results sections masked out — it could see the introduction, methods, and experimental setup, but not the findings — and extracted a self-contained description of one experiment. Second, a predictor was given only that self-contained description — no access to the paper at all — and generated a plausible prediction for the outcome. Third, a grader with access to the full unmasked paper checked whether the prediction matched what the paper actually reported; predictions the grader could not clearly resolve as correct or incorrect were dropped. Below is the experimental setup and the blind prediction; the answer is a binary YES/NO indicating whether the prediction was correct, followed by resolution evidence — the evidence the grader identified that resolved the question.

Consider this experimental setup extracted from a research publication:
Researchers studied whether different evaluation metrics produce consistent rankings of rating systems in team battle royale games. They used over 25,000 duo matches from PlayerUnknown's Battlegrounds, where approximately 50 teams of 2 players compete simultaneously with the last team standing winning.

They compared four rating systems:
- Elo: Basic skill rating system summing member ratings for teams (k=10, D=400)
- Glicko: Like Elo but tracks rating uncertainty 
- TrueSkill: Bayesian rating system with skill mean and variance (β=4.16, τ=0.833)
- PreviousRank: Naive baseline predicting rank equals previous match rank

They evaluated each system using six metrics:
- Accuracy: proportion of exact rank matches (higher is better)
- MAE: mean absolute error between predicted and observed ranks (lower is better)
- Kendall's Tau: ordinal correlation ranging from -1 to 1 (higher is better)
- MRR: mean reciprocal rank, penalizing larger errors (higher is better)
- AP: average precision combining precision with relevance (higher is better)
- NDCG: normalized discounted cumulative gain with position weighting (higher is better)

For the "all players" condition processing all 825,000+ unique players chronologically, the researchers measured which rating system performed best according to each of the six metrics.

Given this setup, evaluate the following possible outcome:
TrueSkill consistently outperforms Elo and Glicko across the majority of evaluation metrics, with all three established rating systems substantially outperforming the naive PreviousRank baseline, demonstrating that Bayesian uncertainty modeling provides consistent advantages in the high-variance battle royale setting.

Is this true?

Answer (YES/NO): NO